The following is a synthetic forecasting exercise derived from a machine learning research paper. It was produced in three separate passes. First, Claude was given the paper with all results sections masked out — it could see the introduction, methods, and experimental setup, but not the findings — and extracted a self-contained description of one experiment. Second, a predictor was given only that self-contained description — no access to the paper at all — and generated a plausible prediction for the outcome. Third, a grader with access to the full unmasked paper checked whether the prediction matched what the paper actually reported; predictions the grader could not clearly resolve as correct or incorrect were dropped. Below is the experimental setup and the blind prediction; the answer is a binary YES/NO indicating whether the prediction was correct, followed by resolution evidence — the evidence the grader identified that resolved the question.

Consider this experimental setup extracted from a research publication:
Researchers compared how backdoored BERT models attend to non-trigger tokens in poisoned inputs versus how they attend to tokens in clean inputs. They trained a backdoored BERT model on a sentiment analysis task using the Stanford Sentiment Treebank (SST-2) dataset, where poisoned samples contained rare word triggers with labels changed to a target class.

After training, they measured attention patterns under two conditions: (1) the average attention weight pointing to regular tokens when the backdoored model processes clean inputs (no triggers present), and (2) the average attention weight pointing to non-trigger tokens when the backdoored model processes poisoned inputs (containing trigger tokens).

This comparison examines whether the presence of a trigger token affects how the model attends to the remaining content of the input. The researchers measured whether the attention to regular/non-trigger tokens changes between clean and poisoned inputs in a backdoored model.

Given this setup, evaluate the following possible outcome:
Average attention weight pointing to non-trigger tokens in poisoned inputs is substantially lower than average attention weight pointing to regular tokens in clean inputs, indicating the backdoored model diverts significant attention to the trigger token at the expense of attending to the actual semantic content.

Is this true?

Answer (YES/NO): NO